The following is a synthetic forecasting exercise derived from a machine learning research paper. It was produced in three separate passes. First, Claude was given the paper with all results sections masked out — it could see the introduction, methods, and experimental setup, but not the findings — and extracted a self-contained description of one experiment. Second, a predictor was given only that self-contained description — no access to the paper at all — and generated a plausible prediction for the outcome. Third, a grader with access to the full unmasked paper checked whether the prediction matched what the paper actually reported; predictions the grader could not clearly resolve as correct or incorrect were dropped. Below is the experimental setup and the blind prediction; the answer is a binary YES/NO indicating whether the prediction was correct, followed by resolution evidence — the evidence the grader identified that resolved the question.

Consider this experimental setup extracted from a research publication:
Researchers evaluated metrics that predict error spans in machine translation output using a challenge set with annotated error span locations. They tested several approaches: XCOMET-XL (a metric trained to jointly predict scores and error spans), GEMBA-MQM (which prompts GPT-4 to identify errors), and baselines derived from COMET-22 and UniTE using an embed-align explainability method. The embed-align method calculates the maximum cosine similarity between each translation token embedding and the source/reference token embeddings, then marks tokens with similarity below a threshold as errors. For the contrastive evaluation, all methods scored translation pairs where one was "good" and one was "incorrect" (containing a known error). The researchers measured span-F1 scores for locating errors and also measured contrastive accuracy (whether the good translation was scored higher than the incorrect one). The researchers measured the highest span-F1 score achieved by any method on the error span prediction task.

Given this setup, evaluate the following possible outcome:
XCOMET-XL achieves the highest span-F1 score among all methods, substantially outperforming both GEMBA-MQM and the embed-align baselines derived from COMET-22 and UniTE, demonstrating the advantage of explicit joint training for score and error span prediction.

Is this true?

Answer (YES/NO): NO